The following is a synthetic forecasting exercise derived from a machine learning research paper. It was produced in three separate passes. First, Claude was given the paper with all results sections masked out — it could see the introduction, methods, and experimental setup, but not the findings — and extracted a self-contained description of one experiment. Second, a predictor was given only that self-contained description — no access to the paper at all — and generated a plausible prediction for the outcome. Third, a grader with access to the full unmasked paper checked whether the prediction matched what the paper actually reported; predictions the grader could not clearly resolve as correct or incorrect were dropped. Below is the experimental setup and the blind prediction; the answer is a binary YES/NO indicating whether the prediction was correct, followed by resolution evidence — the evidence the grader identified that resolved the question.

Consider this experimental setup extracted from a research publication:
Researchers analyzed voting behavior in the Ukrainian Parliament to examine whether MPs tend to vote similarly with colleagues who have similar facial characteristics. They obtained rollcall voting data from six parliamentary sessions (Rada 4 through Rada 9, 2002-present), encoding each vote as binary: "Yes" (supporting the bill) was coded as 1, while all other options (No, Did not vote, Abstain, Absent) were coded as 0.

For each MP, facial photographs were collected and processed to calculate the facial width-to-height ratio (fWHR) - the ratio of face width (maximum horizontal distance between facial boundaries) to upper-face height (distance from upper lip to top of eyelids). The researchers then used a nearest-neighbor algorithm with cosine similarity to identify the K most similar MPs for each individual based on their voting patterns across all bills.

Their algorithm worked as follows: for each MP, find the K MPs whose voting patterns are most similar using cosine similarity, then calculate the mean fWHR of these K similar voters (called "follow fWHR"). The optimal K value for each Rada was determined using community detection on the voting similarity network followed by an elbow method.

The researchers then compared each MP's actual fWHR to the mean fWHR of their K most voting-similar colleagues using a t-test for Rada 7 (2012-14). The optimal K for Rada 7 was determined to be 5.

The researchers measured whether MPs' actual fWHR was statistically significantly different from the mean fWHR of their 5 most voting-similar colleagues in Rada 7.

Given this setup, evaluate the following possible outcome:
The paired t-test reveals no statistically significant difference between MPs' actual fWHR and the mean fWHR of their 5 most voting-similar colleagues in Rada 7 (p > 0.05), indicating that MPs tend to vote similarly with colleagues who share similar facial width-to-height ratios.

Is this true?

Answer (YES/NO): NO